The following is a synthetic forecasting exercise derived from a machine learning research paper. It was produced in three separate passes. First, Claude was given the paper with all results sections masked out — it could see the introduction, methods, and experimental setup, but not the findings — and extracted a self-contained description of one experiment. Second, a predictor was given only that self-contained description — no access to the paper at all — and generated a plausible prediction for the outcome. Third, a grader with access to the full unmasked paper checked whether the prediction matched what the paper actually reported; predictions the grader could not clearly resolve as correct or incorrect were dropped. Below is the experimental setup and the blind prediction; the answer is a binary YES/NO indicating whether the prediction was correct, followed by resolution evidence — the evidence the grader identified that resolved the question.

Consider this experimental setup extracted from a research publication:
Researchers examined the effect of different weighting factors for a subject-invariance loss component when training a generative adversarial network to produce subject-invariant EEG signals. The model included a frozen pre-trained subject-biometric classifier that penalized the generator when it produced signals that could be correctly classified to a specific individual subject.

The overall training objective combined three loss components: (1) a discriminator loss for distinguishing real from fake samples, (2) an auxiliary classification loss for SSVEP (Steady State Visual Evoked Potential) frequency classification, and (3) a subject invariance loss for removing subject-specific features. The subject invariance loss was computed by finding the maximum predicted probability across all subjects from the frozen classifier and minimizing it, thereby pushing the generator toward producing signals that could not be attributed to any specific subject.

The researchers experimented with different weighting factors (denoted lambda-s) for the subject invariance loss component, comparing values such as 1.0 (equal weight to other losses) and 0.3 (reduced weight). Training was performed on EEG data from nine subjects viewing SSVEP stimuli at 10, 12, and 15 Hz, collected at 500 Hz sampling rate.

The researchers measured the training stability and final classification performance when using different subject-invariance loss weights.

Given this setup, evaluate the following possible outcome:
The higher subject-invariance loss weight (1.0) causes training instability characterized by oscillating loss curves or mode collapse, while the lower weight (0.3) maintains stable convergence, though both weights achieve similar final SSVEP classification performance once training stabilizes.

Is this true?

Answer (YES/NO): NO